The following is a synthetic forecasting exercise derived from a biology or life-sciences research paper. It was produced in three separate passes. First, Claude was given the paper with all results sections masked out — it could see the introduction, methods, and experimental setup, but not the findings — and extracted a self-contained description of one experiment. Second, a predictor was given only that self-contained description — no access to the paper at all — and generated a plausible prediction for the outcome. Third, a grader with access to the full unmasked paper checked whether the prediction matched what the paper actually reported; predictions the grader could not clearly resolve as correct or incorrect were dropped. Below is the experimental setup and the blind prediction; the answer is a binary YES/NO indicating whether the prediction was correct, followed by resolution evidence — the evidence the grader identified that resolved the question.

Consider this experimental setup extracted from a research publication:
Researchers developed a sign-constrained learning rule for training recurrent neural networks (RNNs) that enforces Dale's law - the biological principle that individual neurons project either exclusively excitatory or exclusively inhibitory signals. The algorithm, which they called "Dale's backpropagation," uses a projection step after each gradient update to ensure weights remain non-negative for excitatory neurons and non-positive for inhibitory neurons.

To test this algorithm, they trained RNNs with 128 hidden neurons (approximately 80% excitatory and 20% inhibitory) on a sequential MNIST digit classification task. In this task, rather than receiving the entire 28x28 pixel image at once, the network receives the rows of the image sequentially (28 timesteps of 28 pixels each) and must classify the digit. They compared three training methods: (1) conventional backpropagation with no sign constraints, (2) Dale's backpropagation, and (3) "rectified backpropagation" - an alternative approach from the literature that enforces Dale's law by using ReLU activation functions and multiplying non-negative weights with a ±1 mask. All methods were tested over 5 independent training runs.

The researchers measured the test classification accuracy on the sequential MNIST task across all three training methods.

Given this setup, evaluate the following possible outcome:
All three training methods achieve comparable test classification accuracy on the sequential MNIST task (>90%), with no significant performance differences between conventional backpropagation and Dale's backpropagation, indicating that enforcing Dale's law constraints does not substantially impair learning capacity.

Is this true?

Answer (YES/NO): NO